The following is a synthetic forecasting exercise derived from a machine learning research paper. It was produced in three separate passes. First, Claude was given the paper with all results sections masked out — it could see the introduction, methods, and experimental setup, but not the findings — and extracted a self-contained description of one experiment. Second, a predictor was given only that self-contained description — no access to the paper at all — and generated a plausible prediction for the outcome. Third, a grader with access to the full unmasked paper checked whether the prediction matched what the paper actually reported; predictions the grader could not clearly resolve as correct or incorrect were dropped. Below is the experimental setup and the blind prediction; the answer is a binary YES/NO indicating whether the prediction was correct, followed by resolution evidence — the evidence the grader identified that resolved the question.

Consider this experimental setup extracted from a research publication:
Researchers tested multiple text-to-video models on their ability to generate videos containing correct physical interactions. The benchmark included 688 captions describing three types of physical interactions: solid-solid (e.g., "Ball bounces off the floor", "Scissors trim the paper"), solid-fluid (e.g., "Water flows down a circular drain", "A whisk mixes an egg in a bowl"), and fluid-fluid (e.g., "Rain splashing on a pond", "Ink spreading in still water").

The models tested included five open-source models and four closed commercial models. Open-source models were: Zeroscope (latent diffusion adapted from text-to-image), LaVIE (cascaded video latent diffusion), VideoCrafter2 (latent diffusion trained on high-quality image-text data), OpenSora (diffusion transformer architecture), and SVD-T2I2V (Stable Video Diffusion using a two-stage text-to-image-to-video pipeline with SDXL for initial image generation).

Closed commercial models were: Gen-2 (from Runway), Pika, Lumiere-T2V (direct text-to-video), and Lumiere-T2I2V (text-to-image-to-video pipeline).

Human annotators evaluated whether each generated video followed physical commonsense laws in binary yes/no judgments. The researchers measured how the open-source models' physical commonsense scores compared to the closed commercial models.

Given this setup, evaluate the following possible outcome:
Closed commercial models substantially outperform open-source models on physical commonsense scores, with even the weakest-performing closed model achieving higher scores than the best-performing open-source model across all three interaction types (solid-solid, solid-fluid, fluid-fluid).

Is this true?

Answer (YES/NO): NO